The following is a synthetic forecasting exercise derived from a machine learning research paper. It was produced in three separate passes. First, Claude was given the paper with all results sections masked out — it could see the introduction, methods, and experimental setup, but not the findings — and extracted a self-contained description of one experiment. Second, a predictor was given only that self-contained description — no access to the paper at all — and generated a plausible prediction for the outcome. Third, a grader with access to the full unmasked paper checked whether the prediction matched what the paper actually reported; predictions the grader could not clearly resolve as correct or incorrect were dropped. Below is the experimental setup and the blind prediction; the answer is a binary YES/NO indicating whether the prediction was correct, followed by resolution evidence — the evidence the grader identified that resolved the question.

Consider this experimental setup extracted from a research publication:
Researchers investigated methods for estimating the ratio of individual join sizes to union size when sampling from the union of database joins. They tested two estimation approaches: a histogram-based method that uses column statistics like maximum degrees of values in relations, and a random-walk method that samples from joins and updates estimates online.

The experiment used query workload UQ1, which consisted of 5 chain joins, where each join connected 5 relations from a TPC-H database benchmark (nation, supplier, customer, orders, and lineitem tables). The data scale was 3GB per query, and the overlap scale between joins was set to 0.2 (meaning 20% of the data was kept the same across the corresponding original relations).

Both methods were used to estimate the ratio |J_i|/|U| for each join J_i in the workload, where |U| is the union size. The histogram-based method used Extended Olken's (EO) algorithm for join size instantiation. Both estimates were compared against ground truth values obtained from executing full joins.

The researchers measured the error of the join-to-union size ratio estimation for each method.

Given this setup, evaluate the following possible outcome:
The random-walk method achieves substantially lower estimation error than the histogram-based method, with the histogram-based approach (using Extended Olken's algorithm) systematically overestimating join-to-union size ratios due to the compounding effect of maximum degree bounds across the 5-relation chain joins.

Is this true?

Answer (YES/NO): NO